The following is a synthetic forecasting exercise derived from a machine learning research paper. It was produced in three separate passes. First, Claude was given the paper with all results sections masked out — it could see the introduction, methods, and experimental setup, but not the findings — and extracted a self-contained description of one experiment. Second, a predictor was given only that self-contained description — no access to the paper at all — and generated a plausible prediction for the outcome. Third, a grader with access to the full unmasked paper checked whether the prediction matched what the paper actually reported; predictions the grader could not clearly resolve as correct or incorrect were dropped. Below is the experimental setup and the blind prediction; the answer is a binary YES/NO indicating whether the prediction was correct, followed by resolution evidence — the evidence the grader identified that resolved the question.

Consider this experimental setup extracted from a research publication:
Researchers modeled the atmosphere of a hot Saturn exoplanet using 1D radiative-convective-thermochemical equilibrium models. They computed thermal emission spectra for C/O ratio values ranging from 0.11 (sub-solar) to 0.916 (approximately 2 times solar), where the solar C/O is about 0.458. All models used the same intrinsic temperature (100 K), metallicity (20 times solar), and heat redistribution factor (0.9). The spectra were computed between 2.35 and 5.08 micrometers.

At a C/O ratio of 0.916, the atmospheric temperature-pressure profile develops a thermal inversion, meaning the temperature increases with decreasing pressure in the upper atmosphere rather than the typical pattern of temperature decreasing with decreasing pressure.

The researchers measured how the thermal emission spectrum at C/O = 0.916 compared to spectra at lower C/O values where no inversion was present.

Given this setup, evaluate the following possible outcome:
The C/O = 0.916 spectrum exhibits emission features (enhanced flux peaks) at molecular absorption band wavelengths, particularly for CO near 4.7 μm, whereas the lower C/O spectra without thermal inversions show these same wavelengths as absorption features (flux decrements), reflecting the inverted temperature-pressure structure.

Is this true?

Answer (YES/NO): NO